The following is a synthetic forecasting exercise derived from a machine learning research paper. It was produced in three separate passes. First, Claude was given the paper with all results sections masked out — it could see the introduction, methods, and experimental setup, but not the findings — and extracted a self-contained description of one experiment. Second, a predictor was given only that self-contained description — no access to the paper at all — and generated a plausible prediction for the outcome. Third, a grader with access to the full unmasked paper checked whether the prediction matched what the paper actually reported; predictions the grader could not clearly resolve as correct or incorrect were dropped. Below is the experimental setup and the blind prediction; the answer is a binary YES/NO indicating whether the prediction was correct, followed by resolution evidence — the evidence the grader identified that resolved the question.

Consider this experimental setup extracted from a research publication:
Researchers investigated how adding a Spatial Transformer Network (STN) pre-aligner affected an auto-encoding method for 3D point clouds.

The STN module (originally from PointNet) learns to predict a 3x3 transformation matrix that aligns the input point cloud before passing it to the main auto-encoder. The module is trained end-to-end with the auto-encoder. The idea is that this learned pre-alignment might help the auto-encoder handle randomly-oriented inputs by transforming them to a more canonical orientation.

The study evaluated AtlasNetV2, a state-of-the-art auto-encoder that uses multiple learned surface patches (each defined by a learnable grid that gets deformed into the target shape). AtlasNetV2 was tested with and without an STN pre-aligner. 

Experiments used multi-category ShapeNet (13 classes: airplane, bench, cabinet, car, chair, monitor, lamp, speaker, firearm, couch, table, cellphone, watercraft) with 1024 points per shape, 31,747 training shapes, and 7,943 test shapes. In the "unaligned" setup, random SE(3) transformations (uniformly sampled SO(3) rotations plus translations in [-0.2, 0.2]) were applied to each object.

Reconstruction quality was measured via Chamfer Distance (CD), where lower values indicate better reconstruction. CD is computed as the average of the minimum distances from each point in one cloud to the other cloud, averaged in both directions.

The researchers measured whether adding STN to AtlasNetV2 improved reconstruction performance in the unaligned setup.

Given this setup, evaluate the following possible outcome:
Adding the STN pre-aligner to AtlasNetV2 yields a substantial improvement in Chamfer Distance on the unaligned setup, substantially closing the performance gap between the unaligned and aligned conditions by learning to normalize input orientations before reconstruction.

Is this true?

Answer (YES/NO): NO